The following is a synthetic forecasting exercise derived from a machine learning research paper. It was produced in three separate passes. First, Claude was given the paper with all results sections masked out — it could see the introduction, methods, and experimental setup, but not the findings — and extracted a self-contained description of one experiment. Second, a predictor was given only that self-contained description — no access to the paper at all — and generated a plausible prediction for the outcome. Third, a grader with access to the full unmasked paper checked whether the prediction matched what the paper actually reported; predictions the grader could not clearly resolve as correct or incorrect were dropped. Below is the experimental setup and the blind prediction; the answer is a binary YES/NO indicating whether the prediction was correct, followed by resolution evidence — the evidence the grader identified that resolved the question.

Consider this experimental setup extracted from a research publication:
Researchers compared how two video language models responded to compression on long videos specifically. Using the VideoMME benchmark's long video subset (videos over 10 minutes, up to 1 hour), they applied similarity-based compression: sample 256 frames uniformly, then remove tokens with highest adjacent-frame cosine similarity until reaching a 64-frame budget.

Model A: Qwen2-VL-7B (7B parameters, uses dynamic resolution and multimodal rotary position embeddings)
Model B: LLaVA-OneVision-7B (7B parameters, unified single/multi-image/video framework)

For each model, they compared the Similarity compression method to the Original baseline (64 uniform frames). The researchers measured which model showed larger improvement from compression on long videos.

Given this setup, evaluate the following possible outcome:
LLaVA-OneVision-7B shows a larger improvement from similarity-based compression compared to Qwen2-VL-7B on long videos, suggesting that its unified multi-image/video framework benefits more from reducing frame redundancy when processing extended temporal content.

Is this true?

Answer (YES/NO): YES